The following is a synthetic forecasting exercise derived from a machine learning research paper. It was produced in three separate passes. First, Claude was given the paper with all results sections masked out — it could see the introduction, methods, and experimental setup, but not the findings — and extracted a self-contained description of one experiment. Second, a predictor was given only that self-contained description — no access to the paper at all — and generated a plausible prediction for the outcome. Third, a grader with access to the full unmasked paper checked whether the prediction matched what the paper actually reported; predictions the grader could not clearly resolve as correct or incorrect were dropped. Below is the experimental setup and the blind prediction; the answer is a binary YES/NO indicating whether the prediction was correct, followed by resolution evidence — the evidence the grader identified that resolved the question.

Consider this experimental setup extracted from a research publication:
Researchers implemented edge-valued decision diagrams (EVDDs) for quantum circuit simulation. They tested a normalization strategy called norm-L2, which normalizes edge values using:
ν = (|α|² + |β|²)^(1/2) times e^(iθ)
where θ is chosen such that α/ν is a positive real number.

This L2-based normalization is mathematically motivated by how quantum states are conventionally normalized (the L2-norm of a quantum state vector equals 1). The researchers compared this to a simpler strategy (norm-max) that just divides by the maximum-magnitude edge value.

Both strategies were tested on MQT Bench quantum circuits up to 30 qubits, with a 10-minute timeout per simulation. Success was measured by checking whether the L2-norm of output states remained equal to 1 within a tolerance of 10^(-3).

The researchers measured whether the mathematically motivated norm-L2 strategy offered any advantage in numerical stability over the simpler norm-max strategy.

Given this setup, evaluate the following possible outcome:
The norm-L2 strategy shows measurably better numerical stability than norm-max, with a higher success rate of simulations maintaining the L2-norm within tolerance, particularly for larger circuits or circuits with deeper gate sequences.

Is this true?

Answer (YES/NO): NO